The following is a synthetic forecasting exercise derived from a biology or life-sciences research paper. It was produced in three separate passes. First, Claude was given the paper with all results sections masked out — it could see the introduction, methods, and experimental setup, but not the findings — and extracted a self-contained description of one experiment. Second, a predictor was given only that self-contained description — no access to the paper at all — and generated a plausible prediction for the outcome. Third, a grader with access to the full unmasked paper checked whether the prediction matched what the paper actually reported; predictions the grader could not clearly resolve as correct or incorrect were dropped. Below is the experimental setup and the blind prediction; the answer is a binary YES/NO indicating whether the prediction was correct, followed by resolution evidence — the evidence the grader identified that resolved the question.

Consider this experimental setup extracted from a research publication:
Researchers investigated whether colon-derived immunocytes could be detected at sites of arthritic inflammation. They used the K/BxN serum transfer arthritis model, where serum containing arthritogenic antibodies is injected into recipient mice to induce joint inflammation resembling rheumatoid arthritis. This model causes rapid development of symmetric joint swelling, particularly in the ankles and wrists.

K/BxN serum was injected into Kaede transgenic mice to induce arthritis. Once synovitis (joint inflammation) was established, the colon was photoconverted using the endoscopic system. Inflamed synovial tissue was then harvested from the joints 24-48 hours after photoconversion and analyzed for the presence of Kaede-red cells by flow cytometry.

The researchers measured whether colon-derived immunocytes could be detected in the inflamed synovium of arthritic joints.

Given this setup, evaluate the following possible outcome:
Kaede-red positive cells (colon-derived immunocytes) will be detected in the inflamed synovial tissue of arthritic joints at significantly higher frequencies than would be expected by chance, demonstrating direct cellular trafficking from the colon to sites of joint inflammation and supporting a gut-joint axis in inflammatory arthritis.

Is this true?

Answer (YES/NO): YES